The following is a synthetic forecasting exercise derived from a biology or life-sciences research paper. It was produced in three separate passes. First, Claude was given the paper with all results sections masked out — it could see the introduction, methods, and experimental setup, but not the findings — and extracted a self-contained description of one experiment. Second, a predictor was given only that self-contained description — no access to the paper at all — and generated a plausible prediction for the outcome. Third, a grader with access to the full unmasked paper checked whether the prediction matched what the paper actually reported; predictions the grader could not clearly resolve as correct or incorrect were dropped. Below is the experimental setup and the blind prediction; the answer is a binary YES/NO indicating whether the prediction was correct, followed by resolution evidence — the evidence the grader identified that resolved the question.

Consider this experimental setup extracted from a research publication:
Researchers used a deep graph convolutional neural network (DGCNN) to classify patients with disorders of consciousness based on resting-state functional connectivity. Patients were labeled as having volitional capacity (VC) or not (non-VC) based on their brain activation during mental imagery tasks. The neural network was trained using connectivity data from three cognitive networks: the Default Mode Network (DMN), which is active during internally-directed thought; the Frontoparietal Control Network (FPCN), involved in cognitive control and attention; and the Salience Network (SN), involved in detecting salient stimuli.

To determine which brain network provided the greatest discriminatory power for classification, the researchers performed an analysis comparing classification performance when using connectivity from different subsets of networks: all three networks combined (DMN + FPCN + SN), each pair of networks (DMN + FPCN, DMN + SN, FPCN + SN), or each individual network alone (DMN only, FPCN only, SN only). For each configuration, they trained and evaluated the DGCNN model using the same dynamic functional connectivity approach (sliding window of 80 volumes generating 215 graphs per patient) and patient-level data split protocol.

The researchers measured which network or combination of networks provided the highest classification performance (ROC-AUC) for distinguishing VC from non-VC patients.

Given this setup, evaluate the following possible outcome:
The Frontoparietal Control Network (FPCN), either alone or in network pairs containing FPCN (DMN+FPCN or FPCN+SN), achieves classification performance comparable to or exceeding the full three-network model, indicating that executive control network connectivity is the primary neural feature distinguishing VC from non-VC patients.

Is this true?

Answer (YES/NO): NO